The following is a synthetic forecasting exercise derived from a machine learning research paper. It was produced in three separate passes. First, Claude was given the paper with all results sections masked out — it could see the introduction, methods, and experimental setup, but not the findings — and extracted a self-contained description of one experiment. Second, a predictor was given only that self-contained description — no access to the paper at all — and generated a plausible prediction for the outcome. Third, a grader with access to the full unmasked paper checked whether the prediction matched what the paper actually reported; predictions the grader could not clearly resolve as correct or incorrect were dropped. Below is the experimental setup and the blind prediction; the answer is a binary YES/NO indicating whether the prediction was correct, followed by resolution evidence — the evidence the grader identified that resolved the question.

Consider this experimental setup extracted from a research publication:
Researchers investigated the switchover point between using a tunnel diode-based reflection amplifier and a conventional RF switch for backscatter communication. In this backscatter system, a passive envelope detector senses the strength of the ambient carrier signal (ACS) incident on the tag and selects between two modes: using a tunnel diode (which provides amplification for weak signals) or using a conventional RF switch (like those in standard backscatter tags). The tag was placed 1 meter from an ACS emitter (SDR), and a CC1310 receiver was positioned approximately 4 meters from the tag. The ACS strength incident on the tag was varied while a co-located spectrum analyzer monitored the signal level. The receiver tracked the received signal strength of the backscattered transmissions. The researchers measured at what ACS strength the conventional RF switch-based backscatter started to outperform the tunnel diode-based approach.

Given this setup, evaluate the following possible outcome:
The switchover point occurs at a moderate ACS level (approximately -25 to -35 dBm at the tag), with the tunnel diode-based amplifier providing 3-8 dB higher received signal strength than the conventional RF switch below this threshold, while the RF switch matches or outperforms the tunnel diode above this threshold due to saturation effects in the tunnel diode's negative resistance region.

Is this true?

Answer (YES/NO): NO